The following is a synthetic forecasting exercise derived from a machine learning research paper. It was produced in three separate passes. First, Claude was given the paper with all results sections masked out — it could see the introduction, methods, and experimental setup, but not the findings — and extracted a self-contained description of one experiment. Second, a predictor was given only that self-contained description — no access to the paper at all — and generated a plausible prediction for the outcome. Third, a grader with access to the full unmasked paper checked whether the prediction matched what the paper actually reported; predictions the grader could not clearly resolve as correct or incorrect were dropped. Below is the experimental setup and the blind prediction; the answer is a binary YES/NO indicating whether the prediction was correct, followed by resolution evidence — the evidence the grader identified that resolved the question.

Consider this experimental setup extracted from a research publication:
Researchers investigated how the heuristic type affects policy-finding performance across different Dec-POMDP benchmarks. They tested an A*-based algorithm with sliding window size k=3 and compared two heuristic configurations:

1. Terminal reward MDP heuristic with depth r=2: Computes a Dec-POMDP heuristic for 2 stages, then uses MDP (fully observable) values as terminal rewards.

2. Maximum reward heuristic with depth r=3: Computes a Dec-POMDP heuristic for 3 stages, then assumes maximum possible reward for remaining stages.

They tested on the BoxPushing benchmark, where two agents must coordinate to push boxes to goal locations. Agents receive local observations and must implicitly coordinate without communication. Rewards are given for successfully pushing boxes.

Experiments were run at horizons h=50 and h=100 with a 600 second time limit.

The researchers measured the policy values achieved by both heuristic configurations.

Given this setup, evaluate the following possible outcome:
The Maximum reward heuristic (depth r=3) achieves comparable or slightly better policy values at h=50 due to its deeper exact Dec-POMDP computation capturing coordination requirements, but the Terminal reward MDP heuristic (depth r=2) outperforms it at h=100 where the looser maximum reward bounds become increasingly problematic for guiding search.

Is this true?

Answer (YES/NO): NO